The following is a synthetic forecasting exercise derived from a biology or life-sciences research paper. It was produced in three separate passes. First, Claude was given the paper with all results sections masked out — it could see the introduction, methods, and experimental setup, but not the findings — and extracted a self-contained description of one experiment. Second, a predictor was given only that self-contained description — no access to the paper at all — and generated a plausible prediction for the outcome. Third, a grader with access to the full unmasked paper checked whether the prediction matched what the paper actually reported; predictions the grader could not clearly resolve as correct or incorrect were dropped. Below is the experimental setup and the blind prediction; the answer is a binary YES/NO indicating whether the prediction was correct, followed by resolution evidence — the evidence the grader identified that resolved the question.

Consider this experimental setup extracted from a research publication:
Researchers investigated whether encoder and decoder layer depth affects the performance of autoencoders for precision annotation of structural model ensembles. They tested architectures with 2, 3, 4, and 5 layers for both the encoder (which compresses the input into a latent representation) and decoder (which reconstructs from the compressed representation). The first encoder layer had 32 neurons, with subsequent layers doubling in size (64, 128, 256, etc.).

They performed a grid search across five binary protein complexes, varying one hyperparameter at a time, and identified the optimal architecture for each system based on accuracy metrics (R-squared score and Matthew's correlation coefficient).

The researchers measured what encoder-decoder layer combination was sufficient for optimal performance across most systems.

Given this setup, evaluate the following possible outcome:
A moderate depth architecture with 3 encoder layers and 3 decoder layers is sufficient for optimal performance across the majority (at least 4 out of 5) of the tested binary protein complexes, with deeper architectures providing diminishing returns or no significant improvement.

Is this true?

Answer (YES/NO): NO